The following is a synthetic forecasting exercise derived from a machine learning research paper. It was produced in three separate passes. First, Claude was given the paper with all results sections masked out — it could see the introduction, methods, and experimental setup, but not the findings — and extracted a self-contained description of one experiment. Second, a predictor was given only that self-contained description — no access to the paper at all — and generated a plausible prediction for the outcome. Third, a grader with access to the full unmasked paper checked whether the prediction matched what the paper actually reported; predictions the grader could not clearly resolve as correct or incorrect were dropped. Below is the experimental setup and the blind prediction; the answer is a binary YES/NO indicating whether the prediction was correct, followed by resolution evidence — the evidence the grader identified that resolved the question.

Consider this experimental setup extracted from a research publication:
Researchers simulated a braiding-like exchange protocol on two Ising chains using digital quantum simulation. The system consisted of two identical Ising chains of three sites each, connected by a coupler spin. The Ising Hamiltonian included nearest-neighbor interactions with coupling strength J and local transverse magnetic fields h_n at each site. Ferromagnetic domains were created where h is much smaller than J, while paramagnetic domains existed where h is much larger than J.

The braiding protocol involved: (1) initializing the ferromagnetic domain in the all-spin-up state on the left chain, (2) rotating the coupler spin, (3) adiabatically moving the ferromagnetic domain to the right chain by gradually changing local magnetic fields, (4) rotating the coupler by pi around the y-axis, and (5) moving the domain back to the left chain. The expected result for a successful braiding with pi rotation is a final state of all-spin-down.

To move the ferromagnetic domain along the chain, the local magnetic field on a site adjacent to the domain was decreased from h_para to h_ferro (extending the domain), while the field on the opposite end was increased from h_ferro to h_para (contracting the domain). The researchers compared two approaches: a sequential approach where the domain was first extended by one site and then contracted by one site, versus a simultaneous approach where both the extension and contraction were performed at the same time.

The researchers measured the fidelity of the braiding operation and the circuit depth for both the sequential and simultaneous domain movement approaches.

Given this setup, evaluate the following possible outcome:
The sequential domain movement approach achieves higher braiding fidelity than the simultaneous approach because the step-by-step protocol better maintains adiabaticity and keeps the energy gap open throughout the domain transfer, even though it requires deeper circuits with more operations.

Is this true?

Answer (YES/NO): NO